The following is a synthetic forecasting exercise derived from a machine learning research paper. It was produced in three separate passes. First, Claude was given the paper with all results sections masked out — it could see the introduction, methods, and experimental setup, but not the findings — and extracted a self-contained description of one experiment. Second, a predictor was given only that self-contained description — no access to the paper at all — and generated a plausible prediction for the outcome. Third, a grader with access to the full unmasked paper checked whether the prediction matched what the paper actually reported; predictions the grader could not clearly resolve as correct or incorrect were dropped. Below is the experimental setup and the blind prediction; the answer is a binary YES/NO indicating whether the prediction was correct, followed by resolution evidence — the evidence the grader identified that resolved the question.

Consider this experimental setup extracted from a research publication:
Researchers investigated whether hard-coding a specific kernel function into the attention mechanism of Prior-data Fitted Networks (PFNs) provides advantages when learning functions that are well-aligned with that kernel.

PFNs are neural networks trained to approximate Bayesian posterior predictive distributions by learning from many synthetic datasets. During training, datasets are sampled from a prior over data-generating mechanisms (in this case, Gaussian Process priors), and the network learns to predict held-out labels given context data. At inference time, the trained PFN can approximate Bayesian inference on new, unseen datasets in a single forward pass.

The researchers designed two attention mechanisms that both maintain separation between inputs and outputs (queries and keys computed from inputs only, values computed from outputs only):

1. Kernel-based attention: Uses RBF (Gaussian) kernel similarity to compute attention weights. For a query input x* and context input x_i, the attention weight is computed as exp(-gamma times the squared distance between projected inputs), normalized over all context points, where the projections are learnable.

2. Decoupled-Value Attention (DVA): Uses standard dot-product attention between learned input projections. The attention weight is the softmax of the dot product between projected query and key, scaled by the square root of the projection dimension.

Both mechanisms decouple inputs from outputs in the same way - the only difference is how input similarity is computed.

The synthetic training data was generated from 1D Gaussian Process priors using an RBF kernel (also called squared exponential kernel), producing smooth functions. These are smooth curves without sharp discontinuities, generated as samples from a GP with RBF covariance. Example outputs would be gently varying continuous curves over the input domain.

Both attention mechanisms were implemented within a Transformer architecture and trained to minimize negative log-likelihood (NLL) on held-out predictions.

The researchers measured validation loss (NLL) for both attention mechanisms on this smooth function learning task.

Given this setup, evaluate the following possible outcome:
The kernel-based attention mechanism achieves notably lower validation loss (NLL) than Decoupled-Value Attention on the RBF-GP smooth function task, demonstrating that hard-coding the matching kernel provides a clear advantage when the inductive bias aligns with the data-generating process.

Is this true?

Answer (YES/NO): NO